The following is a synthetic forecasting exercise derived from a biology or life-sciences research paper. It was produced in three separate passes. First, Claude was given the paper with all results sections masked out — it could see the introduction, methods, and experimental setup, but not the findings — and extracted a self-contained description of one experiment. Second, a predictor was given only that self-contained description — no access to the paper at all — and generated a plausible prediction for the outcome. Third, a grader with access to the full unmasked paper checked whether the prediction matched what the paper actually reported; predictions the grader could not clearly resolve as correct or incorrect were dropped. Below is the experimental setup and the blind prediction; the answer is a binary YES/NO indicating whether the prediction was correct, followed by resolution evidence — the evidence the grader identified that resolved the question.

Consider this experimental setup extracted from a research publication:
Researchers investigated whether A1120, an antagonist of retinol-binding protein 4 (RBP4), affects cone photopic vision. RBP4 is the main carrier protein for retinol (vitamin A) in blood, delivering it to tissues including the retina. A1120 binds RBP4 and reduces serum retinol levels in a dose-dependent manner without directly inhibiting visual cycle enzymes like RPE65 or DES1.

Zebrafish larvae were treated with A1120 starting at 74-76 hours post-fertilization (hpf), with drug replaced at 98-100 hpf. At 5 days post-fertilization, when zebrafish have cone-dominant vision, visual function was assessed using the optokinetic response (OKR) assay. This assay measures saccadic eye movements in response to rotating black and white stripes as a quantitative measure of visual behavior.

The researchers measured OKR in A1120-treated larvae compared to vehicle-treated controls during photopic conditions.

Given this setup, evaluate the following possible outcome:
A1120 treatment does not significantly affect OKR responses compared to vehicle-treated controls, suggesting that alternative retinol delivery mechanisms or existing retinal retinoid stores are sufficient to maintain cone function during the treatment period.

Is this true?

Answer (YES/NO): NO